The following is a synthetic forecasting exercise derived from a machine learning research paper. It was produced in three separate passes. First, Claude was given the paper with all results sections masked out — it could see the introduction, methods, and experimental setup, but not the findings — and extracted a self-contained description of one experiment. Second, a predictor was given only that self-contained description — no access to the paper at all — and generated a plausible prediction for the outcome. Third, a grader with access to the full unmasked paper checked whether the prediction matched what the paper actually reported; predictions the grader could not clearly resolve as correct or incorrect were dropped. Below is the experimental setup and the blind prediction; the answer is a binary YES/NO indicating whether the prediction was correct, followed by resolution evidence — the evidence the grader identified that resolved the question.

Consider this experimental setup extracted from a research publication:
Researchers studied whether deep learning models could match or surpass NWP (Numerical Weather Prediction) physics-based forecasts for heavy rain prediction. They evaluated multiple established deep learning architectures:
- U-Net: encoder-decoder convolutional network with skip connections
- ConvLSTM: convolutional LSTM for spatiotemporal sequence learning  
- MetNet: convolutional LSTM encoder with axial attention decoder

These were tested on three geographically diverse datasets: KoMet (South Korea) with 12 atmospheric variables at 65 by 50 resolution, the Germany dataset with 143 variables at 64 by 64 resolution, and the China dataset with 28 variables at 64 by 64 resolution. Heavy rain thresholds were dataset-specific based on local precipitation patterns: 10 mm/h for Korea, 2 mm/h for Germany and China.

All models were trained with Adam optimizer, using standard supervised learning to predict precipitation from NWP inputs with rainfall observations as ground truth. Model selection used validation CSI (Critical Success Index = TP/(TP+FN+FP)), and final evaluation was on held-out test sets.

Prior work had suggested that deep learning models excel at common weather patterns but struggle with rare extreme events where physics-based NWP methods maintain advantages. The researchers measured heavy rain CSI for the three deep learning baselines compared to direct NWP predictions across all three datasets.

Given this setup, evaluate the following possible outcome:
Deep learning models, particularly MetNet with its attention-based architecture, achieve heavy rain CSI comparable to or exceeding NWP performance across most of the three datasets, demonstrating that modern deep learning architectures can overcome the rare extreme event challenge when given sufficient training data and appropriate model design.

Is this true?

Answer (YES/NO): NO